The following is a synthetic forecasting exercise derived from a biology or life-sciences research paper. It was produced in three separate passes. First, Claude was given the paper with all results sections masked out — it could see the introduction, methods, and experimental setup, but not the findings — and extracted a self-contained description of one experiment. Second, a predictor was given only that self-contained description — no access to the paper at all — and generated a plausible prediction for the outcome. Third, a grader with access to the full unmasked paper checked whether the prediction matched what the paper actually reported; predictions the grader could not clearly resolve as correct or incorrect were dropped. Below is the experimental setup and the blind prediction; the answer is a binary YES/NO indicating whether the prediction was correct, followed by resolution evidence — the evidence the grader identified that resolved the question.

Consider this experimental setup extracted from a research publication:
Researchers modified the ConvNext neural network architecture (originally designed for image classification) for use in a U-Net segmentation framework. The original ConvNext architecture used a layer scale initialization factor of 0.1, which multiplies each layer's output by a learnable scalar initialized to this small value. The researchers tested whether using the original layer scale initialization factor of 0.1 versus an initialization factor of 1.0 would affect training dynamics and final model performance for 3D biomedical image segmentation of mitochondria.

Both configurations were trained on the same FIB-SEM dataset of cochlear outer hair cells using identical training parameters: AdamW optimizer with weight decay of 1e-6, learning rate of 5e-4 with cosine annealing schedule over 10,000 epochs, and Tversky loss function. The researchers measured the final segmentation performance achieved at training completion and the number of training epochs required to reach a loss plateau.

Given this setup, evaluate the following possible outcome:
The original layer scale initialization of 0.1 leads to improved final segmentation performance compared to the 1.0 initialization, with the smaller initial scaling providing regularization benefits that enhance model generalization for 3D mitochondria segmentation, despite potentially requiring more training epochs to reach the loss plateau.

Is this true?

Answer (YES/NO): NO